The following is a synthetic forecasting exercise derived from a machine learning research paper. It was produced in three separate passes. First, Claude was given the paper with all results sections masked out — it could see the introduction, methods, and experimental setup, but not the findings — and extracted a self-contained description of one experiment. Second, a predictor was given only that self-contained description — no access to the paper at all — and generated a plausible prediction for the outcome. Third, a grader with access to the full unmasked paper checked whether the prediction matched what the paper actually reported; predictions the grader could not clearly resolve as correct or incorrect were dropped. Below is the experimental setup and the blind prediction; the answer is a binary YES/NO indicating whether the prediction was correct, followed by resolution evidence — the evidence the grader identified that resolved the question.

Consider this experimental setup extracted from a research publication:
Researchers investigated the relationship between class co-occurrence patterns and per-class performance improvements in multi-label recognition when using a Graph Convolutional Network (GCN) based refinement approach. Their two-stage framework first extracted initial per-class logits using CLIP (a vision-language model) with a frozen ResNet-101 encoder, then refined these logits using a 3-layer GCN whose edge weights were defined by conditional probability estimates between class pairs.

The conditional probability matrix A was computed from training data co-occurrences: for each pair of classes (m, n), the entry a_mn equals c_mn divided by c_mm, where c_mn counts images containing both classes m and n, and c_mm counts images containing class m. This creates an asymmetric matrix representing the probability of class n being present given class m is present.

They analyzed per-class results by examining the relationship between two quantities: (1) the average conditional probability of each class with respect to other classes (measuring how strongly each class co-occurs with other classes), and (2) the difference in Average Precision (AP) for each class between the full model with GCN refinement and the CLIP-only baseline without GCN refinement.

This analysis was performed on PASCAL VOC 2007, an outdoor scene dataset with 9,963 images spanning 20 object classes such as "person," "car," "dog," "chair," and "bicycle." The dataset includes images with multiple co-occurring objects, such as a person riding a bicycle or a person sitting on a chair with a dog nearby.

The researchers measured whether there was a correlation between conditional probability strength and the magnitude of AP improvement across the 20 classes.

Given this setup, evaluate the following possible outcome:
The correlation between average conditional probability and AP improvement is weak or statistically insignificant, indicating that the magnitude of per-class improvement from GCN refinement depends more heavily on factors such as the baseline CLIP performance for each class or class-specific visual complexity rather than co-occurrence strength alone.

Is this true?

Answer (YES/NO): NO